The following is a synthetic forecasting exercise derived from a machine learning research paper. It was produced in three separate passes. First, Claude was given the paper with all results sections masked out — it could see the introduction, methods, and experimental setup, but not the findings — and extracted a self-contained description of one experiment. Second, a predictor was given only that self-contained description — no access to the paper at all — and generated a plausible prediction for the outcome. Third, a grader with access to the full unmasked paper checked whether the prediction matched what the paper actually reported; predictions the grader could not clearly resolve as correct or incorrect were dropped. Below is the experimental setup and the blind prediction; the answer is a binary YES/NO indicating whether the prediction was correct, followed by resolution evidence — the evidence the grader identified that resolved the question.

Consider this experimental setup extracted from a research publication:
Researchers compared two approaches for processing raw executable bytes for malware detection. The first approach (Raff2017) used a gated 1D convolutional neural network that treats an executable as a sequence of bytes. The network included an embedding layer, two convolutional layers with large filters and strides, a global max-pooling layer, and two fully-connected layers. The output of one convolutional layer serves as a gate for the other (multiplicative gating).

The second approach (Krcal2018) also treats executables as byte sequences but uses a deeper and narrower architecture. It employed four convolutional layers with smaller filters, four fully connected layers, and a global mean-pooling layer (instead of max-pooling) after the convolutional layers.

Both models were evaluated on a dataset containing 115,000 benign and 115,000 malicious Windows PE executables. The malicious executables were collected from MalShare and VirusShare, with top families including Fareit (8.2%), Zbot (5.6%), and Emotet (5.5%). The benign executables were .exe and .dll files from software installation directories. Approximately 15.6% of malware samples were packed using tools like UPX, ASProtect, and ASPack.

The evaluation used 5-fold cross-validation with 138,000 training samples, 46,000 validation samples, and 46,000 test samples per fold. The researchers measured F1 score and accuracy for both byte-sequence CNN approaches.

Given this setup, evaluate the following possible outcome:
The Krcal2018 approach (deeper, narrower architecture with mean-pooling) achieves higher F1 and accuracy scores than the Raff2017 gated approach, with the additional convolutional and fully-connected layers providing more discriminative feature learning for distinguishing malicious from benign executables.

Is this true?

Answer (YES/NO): NO